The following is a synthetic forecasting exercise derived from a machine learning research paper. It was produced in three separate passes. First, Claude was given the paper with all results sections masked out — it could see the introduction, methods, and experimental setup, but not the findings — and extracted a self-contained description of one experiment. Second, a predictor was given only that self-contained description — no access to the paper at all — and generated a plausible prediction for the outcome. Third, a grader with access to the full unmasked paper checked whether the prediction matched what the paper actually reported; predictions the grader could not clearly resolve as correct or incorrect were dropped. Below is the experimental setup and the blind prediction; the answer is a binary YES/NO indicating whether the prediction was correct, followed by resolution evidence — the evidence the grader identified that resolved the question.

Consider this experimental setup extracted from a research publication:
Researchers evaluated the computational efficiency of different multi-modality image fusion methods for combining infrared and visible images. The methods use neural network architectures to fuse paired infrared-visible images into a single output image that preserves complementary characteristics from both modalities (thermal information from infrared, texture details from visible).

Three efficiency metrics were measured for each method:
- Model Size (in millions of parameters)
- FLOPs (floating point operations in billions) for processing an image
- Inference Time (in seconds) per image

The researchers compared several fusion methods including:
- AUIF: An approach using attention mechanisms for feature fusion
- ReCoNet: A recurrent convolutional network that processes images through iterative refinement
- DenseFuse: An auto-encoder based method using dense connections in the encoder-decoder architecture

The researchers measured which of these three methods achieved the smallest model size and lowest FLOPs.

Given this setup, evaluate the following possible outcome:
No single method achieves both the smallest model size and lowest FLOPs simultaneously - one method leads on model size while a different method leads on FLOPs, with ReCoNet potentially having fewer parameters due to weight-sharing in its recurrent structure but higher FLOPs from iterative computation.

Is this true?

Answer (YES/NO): NO